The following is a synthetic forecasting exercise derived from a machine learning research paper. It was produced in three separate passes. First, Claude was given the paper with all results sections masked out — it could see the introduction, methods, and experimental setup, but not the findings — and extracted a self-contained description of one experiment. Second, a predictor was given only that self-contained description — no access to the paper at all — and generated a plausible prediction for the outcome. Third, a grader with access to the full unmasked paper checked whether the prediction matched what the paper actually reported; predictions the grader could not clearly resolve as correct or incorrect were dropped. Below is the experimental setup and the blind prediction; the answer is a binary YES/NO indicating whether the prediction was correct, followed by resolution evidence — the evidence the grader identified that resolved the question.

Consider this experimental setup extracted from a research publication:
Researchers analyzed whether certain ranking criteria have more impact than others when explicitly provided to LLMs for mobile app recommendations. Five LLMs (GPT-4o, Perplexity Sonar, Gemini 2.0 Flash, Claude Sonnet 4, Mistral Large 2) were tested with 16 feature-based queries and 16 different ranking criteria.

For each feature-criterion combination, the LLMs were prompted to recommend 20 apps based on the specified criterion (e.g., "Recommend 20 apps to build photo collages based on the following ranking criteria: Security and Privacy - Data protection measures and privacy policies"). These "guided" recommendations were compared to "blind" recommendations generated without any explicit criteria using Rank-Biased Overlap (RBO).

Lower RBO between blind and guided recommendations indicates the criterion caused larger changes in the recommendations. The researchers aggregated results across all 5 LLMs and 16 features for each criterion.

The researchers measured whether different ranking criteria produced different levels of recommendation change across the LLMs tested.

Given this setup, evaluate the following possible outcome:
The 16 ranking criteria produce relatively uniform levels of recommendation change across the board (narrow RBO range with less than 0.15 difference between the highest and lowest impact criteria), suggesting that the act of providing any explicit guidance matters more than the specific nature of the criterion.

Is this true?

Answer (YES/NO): NO